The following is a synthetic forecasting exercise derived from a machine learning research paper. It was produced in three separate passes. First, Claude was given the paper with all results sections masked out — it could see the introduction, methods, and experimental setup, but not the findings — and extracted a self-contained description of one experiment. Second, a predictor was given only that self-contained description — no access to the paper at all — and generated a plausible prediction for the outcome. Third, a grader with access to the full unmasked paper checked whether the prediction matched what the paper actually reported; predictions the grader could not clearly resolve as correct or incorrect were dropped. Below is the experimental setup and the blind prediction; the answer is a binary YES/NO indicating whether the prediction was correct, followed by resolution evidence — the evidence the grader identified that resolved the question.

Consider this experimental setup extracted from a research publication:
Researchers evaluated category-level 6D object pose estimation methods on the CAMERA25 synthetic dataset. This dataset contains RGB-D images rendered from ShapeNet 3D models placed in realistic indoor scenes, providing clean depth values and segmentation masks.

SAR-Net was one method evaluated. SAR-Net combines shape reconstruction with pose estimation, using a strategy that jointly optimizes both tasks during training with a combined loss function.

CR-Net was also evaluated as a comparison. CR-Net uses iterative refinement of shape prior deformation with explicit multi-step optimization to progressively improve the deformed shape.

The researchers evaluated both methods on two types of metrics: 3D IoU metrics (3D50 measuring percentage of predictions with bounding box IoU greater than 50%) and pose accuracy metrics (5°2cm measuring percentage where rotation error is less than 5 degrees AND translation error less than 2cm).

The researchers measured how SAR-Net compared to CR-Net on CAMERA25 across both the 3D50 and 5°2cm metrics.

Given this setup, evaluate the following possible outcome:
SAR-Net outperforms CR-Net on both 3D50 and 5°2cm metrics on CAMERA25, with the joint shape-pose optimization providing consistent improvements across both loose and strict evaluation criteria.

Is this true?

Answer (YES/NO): NO